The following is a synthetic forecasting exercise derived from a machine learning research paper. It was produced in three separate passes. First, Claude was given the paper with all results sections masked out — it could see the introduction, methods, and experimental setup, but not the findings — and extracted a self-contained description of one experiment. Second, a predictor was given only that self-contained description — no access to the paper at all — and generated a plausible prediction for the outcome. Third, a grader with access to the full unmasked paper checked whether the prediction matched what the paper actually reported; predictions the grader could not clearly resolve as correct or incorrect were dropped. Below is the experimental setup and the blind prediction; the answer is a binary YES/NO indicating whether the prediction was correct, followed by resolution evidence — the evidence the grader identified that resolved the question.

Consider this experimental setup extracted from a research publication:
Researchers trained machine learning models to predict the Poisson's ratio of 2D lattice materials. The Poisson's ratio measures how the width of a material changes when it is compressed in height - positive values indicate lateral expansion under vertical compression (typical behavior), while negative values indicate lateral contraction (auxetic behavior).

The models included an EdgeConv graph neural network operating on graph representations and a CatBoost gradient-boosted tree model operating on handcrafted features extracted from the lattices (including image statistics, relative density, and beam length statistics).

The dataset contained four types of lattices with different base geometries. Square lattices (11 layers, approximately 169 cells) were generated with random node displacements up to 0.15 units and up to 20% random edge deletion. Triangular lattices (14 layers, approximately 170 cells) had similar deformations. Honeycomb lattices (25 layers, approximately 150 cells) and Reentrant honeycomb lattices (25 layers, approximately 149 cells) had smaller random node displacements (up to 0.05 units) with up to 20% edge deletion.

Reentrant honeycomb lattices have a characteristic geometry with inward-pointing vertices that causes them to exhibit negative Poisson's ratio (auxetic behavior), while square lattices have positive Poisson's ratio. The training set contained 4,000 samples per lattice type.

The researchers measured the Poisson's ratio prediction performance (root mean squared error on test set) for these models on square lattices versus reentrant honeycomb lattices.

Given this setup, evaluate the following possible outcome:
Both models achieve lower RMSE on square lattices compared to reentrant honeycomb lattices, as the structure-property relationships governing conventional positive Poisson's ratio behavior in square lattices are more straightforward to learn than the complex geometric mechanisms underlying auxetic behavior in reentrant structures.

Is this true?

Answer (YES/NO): NO